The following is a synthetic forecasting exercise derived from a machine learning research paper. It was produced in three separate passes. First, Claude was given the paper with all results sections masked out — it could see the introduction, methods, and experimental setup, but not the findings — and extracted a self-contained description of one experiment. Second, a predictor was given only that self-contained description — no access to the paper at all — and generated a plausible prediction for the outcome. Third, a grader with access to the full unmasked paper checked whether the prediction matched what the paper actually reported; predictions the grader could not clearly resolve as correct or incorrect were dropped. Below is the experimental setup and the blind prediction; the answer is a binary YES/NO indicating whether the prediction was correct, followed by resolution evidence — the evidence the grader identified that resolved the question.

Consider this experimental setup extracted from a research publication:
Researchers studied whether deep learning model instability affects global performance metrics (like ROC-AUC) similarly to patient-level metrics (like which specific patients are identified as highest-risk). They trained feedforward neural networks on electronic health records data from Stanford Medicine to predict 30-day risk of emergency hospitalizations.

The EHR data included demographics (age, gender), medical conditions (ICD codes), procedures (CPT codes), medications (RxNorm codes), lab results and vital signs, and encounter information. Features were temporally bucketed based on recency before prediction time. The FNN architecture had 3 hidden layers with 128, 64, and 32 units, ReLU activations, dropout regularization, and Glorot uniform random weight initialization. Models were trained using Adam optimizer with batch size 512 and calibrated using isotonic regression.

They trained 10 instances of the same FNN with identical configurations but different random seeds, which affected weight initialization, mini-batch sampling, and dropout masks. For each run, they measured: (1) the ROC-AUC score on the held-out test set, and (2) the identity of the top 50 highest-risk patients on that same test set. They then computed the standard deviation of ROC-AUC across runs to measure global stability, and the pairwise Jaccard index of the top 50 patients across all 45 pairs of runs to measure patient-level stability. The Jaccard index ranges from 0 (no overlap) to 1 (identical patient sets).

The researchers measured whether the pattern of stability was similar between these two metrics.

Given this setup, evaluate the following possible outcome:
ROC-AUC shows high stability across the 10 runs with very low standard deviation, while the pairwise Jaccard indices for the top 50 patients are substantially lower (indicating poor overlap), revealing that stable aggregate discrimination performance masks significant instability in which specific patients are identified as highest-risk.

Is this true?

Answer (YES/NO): YES